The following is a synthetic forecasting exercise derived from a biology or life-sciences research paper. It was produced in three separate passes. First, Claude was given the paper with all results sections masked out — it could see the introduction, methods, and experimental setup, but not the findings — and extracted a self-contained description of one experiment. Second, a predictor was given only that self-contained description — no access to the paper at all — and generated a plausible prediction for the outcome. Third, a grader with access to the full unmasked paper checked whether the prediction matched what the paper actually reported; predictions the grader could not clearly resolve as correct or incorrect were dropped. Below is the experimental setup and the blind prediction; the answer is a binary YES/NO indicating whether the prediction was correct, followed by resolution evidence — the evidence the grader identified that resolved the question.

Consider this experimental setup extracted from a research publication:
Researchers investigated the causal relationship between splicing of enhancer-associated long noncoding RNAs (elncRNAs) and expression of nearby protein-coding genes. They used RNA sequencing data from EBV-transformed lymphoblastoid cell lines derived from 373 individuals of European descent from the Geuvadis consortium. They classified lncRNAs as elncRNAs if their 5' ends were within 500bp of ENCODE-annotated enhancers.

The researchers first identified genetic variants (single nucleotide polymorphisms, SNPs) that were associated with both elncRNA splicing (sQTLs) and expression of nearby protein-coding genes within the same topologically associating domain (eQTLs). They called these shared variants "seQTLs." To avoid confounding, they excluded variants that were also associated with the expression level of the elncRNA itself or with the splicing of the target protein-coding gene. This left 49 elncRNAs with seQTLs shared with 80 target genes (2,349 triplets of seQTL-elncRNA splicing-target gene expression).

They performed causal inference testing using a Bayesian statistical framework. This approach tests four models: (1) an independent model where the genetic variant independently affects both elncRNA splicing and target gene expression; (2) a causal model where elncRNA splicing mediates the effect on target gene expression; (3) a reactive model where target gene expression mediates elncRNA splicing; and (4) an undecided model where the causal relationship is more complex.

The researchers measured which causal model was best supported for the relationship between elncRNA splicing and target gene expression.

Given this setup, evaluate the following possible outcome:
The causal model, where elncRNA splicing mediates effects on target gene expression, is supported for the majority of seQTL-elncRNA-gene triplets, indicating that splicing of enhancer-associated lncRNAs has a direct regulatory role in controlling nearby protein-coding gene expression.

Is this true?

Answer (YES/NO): YES